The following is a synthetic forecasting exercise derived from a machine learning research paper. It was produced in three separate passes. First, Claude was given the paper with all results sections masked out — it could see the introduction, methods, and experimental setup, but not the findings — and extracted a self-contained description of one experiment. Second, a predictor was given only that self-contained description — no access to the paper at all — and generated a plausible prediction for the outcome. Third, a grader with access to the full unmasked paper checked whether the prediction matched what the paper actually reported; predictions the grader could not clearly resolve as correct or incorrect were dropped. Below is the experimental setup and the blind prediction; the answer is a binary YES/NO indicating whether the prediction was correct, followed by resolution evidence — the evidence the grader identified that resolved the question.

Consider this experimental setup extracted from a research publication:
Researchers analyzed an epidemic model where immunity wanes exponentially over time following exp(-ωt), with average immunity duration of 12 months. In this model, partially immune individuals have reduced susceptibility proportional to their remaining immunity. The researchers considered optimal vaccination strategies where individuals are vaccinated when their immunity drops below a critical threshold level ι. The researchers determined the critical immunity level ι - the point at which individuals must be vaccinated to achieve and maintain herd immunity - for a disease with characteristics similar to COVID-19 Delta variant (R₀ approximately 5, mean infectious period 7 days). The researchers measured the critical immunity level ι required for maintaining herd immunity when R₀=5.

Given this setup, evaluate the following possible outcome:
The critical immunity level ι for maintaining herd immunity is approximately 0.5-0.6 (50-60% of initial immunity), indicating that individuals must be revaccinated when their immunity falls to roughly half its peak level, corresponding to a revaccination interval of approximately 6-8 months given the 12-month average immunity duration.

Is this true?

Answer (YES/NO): YES